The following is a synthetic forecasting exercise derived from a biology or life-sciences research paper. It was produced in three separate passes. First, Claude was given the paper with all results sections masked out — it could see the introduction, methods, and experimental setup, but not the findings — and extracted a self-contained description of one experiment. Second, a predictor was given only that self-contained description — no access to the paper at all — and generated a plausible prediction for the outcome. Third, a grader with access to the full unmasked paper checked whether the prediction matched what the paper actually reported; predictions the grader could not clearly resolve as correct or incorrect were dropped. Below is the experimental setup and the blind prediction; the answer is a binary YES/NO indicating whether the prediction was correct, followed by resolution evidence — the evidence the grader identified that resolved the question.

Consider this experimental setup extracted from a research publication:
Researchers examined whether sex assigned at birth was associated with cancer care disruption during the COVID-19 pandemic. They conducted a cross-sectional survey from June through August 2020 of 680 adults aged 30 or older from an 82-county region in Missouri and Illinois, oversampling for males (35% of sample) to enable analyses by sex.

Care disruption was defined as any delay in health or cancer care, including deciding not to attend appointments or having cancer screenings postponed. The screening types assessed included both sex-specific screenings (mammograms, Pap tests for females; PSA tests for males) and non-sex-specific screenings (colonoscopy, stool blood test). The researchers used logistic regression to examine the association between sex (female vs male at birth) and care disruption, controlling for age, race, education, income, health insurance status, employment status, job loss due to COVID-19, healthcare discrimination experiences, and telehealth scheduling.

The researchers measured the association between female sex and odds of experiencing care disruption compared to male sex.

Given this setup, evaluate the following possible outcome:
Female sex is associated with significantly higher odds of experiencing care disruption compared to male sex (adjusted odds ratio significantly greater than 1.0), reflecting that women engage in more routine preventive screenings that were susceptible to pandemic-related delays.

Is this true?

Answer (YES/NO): YES